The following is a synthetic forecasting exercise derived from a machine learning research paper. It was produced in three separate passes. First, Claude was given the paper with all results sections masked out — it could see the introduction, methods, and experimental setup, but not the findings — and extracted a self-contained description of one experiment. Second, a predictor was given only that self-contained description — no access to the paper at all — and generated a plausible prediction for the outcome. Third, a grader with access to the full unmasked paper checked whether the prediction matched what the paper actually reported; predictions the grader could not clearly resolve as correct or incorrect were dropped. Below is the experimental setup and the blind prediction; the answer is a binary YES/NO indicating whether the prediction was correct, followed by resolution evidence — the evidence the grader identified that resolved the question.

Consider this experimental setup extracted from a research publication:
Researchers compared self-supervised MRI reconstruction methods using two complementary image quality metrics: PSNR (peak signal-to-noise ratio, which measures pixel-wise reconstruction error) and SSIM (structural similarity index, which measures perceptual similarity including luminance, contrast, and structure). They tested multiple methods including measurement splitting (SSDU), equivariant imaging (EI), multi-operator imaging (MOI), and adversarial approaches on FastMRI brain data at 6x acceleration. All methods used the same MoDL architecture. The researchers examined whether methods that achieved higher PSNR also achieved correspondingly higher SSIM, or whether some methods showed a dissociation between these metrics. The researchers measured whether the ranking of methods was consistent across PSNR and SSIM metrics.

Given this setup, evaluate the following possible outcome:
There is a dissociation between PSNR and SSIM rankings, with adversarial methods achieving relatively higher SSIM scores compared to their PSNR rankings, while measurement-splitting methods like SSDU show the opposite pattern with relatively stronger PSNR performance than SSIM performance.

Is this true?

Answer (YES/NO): NO